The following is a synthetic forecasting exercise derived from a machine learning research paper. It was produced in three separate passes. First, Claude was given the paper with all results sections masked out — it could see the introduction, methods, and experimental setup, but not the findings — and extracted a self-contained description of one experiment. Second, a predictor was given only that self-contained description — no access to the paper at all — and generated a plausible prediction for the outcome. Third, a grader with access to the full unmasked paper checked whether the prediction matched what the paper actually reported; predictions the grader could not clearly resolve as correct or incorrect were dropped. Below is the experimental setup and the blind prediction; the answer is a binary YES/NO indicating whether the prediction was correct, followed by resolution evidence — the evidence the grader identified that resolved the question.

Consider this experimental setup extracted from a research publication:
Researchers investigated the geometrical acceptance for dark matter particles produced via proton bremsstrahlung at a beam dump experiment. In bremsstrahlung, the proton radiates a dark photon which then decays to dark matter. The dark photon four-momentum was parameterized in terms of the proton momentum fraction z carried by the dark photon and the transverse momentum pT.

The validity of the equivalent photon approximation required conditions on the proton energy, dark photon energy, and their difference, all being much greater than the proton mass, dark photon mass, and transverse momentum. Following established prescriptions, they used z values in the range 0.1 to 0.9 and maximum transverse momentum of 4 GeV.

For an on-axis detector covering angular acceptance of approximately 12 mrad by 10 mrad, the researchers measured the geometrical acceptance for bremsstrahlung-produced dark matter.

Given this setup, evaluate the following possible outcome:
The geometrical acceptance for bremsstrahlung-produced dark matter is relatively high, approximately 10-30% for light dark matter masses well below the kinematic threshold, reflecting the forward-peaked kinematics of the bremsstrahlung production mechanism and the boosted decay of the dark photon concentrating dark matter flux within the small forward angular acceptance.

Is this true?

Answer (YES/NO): YES